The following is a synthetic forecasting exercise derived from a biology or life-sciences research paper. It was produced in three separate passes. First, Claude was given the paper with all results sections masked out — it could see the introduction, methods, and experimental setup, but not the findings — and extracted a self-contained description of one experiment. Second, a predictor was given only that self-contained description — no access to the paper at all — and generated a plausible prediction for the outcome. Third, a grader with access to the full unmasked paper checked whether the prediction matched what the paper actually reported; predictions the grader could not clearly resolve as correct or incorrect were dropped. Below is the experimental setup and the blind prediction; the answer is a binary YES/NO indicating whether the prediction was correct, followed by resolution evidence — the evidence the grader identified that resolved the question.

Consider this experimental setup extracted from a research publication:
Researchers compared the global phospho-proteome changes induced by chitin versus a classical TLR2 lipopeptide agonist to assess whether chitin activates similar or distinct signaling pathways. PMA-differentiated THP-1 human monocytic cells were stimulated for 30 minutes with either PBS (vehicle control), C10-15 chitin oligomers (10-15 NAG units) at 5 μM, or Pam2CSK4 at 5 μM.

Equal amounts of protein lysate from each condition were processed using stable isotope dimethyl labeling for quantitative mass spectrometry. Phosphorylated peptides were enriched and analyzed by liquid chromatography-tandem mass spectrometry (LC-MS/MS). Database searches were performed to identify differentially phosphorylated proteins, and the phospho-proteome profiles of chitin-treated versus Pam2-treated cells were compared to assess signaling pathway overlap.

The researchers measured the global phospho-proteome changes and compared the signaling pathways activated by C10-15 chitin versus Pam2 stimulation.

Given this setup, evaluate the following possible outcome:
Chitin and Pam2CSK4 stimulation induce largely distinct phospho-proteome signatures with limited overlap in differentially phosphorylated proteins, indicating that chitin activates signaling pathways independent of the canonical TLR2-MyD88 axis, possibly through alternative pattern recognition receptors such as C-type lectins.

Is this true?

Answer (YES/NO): NO